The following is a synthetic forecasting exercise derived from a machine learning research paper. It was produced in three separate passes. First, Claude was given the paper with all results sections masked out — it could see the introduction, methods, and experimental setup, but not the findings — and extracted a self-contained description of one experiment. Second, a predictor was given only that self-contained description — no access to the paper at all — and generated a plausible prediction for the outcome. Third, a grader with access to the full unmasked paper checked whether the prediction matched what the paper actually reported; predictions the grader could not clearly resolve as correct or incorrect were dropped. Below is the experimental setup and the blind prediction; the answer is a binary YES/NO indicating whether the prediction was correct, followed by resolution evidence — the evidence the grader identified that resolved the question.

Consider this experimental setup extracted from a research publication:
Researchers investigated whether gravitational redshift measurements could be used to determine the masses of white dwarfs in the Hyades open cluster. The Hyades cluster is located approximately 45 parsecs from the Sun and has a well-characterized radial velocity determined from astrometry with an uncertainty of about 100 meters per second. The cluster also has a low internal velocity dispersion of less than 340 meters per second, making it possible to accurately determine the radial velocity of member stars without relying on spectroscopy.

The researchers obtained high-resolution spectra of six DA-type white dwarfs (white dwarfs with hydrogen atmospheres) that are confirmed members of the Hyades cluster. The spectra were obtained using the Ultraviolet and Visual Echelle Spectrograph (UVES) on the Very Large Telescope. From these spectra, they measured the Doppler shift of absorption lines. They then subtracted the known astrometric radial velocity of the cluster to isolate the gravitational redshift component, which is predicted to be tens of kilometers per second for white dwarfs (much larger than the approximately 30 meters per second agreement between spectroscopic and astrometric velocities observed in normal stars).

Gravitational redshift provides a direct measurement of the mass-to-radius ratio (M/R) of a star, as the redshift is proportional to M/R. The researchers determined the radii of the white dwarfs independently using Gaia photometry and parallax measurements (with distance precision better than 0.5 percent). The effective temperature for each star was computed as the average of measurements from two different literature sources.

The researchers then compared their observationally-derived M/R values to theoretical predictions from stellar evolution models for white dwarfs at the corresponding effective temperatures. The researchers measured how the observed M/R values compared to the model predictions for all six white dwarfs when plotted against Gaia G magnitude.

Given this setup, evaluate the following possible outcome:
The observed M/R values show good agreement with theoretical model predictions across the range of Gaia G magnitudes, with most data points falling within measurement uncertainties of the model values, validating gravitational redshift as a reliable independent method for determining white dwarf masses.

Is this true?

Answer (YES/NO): NO